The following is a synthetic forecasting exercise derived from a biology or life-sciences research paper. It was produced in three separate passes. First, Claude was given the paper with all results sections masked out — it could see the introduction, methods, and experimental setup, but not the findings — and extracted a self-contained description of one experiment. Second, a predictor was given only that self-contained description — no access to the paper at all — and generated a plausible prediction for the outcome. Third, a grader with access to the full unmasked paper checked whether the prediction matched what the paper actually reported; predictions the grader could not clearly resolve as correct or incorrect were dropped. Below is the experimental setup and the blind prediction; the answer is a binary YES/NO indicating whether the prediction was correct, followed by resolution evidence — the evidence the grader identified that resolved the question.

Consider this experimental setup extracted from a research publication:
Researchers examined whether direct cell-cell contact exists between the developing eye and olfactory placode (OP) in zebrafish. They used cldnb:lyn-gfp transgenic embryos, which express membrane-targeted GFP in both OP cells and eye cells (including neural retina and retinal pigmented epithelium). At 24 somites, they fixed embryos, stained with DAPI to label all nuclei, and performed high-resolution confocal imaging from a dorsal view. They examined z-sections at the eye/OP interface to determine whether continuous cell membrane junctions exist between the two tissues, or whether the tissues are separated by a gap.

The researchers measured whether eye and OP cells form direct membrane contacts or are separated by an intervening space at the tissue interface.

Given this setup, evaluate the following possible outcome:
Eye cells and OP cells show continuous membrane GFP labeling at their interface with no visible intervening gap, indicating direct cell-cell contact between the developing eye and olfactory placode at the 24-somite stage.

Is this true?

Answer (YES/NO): NO